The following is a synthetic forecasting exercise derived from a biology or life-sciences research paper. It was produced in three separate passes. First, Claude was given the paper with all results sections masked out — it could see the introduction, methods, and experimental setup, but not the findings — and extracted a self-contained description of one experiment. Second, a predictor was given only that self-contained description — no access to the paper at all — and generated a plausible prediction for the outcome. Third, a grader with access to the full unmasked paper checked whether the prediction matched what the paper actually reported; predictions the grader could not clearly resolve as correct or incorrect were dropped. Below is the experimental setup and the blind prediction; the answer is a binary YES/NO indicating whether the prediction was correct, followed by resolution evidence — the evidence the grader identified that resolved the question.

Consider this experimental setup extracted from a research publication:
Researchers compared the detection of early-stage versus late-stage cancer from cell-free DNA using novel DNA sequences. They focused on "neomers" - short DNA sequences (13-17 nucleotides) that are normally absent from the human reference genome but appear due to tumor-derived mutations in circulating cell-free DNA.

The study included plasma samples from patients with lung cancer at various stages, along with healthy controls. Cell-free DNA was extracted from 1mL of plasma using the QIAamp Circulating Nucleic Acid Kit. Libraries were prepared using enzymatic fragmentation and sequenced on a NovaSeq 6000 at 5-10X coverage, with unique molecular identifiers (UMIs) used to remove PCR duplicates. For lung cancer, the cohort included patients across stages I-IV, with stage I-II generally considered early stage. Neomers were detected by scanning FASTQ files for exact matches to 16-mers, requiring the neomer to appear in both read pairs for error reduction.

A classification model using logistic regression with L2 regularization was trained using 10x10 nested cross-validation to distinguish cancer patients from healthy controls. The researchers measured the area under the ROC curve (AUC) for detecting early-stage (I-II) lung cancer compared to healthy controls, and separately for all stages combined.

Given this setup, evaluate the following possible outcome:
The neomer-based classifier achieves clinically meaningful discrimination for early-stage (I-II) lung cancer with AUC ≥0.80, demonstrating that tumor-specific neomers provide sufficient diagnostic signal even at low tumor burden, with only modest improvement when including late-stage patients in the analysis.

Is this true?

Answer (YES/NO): NO